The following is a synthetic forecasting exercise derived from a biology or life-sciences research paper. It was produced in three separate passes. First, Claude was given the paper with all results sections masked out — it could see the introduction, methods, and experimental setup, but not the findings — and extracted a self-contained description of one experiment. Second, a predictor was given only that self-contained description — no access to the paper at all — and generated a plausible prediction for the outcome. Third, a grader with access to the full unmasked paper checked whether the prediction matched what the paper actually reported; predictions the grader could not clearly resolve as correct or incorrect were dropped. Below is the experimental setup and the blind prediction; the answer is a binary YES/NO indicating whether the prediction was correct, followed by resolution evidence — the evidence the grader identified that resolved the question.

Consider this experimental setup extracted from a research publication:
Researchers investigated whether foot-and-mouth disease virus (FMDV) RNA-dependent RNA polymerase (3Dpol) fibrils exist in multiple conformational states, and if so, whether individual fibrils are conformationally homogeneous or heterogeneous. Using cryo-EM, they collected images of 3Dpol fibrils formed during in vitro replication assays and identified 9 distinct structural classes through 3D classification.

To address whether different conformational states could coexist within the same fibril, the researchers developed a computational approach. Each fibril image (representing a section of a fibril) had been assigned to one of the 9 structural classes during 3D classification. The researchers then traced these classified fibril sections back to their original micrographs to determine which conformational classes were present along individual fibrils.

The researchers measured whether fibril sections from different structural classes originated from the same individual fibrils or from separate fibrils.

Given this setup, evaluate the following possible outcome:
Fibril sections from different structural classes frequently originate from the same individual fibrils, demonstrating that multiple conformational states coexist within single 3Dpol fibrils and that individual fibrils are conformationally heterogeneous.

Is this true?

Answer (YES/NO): YES